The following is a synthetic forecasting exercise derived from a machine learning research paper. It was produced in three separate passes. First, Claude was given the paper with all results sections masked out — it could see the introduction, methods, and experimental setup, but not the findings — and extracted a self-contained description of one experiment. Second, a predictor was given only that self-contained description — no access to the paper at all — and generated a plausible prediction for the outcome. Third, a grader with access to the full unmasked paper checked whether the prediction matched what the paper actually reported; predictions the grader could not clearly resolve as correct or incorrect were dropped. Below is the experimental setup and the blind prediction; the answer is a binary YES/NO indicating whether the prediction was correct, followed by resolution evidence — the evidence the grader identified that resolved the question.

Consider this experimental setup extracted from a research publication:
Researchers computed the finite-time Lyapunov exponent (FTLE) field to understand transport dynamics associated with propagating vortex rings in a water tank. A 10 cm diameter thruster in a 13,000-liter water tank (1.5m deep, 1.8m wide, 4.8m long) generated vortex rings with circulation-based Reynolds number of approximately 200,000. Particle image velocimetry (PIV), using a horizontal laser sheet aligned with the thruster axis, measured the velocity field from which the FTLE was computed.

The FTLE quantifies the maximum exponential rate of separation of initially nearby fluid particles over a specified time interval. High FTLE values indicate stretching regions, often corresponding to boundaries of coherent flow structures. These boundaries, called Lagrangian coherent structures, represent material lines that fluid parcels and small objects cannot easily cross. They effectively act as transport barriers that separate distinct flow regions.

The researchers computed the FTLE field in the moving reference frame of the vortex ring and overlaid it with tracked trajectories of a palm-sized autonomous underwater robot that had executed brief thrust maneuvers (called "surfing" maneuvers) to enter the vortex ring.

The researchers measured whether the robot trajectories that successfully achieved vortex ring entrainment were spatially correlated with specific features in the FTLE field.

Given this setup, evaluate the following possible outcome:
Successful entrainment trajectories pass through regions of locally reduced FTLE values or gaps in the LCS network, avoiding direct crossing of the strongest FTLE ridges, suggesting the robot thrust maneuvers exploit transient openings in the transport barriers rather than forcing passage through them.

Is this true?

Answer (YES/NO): NO